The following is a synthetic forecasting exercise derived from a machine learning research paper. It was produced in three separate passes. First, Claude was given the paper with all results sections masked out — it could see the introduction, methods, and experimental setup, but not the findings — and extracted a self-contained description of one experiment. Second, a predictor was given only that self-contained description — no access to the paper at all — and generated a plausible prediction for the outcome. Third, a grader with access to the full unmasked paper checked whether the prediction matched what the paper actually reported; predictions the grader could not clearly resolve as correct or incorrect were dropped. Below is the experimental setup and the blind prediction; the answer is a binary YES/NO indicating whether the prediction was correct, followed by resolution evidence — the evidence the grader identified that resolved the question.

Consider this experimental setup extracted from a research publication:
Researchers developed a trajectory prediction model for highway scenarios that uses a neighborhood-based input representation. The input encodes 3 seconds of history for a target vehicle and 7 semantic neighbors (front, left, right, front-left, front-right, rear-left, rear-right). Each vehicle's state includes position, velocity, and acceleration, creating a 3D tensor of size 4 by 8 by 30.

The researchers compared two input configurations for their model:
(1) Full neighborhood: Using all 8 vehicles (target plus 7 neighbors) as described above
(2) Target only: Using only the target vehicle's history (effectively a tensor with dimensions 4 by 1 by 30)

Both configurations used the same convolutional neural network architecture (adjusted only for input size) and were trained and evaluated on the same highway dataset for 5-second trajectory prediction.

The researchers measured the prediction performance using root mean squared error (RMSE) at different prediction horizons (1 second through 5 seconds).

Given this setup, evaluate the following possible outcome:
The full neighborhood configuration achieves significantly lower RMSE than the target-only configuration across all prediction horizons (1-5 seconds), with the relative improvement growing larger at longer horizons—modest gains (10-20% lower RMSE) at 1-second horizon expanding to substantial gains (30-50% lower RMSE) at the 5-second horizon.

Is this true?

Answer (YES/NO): NO